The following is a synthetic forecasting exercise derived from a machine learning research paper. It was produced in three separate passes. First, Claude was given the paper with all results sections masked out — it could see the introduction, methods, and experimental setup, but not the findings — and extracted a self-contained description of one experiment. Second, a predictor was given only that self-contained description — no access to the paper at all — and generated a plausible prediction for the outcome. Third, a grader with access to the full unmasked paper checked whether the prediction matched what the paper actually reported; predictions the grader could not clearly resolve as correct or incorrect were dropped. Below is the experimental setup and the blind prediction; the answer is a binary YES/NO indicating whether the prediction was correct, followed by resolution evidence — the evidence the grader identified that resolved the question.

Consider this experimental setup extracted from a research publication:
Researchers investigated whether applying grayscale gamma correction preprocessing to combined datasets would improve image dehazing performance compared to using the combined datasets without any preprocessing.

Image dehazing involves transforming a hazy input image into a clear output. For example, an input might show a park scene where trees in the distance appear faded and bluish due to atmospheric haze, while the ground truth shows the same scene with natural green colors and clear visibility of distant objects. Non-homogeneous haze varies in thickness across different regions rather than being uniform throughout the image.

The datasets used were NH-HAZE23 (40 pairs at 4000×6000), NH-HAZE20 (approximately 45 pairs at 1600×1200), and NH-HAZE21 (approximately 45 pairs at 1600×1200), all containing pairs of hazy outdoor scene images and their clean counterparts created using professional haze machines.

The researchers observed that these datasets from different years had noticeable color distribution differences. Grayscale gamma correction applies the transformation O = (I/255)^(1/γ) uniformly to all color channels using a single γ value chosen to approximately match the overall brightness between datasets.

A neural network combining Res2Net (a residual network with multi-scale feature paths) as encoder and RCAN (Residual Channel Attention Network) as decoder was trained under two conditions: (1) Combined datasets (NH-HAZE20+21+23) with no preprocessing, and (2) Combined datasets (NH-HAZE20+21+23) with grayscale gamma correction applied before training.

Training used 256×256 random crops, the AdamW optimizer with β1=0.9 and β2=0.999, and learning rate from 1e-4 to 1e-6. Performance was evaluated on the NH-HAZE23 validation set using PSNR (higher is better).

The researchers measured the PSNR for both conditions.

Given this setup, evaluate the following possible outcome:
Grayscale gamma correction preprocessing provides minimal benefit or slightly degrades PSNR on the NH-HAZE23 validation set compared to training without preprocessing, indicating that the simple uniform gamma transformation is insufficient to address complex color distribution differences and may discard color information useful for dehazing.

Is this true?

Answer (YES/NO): NO